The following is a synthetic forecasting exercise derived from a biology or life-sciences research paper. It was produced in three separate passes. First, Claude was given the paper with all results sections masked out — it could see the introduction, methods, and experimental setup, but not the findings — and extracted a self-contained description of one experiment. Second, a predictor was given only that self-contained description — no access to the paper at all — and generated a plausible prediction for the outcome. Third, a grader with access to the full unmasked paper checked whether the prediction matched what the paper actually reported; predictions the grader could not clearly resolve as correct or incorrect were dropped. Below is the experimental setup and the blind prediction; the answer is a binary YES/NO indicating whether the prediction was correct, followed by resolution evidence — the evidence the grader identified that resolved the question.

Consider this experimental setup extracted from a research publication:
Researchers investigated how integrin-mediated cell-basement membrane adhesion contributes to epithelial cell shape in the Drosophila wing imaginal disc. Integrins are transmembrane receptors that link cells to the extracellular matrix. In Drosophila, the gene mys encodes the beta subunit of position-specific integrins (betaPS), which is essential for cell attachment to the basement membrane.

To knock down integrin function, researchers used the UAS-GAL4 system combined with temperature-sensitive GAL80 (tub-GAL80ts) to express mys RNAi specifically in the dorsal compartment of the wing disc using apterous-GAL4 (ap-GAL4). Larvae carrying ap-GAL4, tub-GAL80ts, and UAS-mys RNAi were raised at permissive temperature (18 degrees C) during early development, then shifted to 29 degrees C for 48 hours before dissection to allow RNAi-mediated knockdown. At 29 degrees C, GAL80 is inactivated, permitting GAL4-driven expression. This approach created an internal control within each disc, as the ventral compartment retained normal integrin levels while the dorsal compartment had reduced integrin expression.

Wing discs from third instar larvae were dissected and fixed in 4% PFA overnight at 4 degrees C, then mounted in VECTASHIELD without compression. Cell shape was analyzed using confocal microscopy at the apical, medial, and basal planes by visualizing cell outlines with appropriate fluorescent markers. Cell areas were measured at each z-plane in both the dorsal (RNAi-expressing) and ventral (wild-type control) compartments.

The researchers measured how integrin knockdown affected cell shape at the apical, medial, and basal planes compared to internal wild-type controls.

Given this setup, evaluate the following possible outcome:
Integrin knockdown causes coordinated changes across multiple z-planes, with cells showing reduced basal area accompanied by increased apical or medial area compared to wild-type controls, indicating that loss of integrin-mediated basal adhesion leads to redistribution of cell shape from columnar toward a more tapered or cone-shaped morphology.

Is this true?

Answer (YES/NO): NO